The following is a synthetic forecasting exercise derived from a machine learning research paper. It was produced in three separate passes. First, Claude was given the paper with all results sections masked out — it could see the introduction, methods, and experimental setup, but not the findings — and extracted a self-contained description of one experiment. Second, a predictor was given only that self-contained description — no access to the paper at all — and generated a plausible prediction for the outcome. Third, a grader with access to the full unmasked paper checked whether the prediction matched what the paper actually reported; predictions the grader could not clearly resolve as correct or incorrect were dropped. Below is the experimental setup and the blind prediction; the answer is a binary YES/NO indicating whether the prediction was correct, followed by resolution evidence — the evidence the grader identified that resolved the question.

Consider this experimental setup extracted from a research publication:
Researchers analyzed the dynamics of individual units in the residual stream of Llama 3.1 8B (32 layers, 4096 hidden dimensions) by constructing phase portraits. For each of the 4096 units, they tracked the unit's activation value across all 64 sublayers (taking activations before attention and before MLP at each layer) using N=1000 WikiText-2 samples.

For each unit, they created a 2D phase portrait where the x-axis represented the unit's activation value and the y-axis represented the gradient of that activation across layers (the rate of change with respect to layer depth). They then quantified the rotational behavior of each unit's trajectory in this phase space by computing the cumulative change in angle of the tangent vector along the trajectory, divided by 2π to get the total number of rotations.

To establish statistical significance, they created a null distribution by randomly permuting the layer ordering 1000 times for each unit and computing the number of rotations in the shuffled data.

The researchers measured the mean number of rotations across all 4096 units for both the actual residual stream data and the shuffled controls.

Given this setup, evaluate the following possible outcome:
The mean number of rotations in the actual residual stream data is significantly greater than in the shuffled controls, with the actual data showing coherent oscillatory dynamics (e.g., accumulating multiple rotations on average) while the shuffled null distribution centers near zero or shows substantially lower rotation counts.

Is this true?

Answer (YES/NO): YES